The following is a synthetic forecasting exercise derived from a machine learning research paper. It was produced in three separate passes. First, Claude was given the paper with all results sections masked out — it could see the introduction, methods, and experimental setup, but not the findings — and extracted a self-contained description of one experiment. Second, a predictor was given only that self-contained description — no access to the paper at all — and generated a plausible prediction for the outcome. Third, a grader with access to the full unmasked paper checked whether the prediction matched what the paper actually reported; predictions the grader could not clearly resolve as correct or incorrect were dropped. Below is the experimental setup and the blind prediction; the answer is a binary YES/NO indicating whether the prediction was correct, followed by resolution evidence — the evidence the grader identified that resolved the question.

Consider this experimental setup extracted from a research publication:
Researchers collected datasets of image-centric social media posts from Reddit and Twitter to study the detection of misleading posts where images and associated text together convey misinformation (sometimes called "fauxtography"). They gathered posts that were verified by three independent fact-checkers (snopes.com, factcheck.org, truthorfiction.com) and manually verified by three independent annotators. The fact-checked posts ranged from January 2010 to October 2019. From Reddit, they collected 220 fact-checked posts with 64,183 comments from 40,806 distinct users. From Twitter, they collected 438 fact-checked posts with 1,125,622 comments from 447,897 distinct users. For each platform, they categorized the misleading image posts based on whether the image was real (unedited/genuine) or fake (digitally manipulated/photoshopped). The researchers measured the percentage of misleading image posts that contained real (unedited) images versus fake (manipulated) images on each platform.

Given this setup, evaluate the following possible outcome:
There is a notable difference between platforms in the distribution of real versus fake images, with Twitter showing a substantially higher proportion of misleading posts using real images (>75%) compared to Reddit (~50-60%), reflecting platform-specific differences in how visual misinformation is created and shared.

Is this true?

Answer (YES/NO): NO